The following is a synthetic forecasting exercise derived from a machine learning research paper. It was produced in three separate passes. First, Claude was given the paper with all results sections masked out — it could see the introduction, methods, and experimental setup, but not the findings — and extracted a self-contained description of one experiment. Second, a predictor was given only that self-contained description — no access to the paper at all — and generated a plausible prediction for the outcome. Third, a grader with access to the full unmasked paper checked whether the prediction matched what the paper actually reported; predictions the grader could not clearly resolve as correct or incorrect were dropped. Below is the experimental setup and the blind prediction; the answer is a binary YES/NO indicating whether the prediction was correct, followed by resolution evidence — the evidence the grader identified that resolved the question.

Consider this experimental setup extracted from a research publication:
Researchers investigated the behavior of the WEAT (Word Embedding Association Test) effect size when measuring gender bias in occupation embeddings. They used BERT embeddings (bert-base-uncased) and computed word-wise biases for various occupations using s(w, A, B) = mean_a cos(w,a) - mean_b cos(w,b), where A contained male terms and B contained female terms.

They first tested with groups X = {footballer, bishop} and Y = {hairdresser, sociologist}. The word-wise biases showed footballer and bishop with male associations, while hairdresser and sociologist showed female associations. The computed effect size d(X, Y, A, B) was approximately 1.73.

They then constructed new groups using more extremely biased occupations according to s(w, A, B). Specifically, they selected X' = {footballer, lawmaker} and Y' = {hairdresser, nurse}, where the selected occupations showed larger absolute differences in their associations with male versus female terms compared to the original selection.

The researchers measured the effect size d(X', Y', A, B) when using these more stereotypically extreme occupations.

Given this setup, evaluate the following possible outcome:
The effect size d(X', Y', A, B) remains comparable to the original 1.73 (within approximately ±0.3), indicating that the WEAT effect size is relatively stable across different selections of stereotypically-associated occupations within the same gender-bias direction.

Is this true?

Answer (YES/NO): NO